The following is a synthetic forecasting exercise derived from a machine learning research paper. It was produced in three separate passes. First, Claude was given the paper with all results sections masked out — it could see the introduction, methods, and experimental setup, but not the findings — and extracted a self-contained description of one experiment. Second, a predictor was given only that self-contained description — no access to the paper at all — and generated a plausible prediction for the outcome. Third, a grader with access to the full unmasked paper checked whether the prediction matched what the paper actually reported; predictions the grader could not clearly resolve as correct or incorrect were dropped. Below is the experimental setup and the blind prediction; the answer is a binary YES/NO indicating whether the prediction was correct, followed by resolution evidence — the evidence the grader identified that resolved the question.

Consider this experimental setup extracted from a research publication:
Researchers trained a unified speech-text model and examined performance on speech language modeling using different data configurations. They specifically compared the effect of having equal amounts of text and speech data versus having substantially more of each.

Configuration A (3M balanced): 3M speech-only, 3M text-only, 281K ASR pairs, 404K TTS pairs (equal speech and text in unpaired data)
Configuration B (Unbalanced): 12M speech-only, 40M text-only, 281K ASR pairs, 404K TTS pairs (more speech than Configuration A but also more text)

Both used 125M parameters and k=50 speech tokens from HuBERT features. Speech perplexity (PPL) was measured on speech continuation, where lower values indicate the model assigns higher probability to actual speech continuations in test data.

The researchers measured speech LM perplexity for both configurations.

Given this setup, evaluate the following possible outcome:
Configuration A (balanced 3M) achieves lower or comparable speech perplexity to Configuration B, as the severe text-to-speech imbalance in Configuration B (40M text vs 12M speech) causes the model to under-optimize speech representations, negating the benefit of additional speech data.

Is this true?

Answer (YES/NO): YES